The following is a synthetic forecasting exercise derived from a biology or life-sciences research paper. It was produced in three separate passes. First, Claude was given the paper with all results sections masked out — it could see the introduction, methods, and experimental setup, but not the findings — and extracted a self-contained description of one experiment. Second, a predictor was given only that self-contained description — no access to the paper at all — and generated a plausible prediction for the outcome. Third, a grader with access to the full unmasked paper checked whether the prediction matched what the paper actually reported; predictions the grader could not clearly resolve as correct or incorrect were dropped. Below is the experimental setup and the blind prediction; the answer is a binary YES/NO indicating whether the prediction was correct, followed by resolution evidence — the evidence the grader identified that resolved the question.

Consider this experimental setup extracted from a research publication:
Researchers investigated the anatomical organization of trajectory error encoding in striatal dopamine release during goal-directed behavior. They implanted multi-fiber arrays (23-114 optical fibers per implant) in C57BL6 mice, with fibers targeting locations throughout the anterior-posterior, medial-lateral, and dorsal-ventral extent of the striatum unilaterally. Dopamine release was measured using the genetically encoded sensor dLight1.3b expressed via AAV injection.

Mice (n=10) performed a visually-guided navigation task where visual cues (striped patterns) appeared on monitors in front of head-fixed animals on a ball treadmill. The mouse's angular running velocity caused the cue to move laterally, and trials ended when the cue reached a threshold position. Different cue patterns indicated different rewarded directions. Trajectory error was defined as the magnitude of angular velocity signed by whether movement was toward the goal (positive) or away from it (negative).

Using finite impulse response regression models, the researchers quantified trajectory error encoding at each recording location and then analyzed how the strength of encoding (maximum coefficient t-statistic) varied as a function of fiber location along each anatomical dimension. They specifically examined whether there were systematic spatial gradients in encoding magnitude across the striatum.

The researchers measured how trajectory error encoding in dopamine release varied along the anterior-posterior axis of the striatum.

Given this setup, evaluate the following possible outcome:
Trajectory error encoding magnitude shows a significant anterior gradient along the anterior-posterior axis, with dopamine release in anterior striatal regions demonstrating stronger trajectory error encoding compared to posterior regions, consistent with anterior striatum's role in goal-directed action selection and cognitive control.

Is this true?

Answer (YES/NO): YES